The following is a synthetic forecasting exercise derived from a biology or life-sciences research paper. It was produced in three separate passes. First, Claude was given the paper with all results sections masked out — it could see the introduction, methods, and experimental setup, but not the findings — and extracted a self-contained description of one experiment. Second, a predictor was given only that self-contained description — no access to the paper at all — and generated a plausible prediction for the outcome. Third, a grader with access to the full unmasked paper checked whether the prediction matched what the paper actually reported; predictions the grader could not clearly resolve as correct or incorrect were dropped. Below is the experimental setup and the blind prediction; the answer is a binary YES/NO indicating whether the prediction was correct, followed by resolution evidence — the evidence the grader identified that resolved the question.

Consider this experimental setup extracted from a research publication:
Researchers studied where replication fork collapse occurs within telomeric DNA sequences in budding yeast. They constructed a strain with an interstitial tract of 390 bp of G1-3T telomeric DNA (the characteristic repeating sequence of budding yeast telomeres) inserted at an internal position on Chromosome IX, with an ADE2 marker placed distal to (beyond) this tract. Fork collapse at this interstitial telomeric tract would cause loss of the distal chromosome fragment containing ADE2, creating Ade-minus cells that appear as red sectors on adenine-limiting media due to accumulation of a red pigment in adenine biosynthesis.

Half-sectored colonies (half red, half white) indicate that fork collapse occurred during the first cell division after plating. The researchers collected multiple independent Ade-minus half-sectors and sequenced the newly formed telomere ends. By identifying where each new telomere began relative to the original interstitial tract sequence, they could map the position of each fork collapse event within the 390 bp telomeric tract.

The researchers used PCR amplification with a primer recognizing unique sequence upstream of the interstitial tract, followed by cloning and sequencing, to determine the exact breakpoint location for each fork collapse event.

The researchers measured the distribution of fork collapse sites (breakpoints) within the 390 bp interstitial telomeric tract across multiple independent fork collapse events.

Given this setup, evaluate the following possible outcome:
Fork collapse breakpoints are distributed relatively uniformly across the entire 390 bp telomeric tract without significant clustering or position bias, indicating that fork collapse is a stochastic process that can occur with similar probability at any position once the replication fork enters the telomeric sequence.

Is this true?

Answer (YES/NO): NO